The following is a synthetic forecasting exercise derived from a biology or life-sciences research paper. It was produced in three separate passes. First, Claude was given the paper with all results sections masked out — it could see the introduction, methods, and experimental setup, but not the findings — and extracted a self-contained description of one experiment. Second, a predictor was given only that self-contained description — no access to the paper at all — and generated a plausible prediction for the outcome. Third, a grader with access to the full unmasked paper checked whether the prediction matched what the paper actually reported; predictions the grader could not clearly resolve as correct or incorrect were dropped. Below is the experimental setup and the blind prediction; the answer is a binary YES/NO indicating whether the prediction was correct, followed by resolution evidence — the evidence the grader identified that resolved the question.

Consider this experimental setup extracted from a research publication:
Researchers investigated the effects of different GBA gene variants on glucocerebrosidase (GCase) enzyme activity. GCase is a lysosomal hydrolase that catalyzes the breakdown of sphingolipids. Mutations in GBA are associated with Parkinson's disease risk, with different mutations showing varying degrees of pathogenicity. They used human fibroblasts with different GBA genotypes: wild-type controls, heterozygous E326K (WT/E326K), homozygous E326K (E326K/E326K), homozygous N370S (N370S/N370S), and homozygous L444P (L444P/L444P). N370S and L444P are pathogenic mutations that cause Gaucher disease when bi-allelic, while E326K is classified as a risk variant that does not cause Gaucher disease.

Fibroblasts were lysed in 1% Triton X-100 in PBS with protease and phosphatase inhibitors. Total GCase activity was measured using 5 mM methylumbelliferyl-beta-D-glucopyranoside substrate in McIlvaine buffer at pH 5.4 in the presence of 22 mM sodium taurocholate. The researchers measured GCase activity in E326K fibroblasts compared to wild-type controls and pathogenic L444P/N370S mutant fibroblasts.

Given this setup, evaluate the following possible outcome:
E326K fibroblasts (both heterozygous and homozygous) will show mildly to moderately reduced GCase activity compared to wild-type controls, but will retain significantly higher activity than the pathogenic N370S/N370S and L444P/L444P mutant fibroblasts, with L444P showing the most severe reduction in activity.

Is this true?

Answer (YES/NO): NO